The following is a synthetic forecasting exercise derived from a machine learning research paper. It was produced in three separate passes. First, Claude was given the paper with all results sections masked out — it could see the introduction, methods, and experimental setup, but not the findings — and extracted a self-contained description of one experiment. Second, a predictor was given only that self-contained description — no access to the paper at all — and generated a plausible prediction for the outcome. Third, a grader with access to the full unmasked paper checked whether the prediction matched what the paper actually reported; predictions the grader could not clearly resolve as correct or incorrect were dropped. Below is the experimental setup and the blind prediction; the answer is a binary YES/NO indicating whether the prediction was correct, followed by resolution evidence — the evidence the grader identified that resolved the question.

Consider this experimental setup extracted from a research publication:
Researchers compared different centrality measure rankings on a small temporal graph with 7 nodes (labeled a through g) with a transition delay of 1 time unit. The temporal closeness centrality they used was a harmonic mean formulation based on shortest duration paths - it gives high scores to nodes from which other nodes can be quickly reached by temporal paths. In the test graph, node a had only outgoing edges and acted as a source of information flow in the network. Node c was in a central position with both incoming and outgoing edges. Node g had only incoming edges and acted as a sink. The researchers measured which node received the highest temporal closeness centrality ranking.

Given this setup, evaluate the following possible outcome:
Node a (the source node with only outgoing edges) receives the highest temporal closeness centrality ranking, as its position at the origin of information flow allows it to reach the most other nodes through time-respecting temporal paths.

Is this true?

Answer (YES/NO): YES